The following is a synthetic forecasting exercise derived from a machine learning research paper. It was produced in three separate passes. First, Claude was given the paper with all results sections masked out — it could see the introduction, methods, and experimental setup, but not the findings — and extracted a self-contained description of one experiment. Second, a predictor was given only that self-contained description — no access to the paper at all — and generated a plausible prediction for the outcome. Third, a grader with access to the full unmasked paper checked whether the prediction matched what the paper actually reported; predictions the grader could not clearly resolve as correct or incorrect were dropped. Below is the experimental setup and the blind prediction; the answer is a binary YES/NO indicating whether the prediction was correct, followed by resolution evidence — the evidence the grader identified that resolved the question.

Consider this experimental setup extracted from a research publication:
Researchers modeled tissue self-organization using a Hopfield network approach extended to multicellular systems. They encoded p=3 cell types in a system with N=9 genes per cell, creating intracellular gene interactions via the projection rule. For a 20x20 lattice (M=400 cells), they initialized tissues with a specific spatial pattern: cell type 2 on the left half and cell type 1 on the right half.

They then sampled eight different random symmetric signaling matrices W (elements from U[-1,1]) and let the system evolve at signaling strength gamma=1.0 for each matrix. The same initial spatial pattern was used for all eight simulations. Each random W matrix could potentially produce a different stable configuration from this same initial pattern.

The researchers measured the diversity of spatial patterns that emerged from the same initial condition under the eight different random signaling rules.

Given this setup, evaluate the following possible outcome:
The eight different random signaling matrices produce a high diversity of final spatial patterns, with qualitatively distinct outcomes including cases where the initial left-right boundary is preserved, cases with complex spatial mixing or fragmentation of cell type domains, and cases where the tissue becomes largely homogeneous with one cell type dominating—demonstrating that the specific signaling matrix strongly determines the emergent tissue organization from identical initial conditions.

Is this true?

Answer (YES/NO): YES